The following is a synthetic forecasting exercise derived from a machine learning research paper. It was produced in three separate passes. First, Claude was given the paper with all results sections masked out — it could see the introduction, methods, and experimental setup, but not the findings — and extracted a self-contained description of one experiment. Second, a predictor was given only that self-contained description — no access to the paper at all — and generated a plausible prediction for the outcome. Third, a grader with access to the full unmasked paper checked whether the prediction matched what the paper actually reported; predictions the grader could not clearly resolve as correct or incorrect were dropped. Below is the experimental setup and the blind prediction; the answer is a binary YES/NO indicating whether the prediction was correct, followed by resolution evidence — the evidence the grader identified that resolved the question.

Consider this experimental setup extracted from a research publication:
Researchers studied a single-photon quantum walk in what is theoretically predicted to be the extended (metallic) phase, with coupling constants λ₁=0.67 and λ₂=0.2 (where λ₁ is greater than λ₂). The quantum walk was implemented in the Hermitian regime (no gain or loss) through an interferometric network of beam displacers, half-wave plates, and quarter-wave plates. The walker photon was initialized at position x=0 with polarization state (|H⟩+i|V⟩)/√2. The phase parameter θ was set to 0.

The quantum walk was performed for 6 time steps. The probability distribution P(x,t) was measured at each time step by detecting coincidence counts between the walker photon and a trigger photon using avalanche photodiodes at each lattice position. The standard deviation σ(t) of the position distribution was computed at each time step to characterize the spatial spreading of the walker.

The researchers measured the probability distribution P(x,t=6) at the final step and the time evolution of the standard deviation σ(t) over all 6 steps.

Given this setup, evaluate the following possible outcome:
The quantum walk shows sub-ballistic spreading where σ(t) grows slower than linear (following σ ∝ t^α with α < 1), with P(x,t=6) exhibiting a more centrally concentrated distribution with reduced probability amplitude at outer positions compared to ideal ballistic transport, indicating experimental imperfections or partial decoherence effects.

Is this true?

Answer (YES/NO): NO